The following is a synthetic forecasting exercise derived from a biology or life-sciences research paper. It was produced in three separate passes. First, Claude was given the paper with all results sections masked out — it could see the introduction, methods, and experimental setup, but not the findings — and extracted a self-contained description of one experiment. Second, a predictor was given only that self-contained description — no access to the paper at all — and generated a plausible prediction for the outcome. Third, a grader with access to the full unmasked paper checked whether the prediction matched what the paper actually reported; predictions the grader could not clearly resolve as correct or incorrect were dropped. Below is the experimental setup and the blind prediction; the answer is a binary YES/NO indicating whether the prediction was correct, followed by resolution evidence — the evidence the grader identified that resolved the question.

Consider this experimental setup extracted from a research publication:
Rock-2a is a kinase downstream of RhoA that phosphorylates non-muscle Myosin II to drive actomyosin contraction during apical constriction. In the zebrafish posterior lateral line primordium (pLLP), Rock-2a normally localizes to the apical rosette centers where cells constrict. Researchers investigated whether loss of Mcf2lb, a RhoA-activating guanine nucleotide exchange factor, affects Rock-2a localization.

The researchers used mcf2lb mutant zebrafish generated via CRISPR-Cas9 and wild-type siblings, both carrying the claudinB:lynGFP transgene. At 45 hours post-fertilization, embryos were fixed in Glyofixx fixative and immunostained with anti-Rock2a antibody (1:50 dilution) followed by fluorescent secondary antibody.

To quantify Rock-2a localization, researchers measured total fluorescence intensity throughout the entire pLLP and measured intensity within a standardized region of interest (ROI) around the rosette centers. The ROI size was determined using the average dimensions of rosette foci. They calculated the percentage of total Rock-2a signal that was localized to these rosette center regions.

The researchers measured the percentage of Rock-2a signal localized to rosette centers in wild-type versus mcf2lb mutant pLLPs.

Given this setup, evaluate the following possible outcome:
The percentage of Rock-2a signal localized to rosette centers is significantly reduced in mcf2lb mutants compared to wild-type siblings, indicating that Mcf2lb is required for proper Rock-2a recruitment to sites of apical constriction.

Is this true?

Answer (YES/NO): YES